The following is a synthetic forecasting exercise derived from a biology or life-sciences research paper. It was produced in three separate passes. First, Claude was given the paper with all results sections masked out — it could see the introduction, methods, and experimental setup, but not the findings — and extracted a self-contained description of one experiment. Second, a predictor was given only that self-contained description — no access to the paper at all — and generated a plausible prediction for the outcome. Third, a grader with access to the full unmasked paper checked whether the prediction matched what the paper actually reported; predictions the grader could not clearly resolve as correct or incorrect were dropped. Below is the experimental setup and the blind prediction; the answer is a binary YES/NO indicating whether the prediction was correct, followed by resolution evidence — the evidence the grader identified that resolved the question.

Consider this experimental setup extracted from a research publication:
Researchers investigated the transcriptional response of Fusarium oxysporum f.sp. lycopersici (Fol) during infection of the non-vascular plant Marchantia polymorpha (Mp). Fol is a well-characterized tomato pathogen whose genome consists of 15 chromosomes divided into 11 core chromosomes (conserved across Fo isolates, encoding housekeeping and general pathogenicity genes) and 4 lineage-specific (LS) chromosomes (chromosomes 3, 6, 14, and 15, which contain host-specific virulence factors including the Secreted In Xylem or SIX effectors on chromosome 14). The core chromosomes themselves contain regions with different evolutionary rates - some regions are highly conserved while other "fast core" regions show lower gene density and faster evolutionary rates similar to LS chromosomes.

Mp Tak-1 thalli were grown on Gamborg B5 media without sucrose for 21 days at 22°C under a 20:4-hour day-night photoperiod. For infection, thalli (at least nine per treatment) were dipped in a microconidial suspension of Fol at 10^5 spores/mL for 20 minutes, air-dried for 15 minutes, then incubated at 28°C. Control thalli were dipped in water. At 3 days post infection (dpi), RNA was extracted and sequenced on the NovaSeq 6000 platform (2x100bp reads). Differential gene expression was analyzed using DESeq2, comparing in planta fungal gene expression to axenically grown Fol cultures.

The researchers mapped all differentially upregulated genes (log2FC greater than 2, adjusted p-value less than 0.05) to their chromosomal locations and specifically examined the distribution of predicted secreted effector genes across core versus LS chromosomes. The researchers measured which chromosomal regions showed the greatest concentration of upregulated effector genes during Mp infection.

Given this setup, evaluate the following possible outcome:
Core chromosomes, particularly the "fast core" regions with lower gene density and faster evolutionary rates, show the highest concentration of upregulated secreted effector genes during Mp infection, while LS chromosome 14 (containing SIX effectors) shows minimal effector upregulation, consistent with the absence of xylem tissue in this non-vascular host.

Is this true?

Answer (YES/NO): YES